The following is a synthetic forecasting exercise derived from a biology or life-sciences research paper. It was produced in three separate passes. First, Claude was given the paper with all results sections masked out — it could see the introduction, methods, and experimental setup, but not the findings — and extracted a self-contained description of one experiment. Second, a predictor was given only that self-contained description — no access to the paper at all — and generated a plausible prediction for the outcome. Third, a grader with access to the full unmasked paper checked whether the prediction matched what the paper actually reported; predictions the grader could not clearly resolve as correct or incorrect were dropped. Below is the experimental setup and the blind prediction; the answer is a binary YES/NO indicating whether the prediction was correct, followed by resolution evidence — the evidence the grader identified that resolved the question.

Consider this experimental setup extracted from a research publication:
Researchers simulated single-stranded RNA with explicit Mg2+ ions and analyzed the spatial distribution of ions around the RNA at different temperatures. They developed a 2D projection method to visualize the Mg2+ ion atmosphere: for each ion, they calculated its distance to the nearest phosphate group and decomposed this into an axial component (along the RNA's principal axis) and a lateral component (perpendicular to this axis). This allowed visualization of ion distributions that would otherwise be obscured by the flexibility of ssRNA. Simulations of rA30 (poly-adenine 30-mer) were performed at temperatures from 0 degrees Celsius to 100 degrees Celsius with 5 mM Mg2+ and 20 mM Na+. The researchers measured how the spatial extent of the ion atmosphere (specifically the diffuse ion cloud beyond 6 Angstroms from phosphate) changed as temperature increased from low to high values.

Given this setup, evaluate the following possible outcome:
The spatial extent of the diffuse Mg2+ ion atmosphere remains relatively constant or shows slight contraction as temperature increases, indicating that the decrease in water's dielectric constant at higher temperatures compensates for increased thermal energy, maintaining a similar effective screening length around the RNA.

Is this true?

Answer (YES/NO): NO